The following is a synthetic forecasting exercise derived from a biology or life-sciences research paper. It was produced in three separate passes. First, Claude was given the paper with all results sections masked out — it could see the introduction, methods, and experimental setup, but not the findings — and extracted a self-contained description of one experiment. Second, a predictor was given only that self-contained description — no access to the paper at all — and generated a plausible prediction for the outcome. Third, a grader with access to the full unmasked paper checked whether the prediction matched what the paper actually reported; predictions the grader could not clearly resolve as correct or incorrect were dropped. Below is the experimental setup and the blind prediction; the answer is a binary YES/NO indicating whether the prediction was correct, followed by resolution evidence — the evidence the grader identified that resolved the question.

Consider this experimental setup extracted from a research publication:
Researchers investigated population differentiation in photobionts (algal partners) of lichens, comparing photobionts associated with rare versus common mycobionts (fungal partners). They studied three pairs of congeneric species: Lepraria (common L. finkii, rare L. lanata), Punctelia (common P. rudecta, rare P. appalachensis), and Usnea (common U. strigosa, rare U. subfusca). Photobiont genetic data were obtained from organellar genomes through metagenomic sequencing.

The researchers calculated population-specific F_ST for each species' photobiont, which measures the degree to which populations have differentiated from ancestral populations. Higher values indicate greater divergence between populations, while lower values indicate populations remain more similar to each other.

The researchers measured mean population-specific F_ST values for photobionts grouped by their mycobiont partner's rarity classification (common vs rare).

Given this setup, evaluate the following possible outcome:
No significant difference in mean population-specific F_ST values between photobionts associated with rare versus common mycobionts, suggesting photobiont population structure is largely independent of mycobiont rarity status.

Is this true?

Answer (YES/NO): NO